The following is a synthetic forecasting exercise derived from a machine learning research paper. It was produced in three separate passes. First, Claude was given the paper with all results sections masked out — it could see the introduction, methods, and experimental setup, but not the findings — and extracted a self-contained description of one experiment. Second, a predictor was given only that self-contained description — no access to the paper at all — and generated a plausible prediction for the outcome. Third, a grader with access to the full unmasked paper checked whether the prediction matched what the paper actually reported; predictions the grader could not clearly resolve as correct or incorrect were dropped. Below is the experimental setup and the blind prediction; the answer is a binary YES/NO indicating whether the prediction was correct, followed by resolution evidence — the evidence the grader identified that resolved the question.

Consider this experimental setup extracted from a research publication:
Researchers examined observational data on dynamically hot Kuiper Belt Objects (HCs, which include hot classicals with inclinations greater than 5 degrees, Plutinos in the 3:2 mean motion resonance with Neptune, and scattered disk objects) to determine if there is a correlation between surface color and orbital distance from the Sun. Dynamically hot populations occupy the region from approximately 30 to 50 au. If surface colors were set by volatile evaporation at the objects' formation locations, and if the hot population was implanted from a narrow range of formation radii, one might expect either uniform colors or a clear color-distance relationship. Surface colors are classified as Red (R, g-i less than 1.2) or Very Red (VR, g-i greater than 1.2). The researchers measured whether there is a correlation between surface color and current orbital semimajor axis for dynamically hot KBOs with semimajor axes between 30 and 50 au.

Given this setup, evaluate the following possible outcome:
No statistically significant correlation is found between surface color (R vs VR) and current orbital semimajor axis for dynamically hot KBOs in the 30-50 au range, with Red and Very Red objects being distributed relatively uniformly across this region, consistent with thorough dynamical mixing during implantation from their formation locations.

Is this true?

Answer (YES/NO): YES